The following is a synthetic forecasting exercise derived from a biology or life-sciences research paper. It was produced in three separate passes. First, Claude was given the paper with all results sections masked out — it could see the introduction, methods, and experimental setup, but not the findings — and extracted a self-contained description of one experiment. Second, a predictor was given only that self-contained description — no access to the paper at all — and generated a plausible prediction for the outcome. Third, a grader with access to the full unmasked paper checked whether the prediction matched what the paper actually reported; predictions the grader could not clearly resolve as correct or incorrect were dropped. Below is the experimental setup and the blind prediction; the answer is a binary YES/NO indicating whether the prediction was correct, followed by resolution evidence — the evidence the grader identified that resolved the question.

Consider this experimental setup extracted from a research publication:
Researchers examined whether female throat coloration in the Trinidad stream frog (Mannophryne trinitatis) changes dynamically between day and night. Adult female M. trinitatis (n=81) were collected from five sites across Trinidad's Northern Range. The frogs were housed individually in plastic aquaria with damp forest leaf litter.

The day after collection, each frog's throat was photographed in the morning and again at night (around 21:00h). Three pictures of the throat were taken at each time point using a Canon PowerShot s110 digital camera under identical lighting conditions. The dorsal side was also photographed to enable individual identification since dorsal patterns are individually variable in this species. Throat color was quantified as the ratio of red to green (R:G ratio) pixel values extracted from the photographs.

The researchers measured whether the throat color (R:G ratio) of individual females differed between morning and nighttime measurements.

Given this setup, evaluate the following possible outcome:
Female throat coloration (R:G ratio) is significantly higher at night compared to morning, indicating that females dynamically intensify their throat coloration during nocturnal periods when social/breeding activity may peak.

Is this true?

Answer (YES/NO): NO